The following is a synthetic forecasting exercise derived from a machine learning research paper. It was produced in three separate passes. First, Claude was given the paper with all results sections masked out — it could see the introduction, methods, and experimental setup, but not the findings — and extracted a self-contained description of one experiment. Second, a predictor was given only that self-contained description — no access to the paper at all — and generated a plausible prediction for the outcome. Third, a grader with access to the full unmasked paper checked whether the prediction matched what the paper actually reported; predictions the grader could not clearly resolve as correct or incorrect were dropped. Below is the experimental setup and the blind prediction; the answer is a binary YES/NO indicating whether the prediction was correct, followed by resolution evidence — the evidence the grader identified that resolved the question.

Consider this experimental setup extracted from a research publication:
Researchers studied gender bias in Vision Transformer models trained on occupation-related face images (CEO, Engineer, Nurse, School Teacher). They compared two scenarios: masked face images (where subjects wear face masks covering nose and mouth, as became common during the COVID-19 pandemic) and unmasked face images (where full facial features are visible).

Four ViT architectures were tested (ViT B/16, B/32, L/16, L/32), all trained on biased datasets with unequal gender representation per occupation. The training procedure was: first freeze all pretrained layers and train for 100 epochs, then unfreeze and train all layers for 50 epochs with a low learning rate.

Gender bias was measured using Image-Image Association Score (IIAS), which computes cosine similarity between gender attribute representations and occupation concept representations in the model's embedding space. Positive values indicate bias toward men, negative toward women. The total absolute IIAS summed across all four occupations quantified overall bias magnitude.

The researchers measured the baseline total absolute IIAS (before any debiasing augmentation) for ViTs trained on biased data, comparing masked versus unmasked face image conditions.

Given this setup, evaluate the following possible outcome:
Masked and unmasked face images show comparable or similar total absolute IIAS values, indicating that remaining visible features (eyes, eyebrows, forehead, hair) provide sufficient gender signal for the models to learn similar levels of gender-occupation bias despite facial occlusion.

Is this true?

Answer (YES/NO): NO